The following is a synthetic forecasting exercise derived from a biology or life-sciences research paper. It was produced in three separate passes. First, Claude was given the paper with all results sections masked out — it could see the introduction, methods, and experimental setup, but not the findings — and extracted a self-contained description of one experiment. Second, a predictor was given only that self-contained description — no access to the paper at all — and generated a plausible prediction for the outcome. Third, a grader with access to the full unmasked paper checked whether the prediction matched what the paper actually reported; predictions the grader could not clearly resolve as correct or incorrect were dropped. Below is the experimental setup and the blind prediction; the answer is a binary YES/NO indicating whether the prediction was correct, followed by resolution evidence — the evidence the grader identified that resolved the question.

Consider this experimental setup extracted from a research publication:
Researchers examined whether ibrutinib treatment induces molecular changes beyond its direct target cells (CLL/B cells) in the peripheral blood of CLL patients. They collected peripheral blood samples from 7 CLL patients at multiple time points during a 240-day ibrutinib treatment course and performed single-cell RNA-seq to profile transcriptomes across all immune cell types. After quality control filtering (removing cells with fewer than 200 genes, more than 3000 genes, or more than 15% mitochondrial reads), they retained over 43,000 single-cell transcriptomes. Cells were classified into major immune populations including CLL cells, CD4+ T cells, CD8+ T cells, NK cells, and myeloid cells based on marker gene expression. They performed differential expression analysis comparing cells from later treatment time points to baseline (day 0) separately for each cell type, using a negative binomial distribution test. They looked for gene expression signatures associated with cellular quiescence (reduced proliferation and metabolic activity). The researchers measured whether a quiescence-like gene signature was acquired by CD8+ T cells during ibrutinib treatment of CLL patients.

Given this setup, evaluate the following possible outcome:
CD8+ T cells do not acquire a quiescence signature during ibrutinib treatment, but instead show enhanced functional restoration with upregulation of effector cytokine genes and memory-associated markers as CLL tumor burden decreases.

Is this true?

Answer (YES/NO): NO